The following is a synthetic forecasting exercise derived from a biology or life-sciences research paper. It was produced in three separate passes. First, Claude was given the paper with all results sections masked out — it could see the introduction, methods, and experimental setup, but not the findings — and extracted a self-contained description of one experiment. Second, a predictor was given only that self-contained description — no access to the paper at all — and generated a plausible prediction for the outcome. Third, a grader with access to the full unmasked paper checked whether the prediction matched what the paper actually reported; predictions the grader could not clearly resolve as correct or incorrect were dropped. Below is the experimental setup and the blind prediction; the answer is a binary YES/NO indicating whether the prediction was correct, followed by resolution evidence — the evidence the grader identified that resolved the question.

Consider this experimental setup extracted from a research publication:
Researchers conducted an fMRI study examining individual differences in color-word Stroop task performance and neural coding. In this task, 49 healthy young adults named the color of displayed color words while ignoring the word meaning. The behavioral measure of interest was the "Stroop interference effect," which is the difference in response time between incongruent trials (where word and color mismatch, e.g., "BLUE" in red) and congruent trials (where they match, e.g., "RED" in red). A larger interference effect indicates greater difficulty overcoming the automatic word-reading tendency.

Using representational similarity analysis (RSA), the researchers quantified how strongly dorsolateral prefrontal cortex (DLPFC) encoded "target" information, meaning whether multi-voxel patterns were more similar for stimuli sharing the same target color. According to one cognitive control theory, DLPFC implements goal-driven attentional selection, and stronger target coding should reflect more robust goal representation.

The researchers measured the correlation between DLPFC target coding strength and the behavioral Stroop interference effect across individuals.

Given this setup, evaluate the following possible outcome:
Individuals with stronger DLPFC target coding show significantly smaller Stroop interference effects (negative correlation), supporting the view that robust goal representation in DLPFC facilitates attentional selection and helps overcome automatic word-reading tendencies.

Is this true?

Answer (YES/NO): YES